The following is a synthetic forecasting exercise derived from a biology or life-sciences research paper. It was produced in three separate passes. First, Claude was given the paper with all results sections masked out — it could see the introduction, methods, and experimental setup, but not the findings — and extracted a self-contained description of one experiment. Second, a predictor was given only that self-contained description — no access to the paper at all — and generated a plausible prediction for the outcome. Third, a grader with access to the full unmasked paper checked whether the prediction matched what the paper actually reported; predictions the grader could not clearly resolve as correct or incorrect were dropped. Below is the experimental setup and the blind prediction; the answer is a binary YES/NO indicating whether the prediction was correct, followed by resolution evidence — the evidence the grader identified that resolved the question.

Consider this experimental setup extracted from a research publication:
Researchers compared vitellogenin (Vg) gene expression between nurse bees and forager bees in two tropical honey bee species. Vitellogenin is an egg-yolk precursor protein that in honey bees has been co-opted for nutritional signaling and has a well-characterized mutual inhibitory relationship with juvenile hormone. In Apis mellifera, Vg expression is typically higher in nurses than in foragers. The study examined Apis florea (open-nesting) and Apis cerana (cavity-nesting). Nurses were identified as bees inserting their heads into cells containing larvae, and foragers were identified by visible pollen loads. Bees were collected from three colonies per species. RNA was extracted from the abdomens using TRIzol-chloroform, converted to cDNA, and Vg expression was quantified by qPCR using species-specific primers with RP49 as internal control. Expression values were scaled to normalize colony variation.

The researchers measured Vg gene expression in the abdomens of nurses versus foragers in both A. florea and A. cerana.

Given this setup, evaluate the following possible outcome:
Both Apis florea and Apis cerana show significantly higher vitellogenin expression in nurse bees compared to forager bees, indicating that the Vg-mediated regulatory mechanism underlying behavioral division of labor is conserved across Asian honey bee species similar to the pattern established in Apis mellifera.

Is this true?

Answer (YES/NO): NO